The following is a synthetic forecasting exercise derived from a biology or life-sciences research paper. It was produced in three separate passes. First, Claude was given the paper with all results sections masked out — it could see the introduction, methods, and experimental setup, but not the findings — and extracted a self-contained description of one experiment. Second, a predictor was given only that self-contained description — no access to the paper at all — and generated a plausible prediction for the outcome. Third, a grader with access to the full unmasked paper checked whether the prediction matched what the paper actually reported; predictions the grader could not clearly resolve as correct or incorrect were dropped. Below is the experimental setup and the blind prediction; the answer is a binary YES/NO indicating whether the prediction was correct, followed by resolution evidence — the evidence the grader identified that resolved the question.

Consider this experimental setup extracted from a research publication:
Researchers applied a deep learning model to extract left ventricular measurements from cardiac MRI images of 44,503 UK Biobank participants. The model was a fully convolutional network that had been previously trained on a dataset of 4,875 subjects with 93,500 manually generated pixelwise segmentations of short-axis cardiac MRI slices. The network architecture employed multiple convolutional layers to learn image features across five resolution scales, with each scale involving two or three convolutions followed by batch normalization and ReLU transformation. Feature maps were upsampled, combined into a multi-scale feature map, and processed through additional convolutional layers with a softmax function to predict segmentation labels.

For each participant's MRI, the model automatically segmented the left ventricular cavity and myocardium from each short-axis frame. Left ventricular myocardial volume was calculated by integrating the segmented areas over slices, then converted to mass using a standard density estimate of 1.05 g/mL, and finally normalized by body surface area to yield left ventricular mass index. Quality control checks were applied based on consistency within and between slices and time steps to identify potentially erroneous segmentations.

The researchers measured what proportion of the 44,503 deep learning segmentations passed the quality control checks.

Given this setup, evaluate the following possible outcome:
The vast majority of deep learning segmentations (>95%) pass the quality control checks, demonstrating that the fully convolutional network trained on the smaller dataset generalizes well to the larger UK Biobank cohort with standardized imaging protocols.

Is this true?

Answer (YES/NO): YES